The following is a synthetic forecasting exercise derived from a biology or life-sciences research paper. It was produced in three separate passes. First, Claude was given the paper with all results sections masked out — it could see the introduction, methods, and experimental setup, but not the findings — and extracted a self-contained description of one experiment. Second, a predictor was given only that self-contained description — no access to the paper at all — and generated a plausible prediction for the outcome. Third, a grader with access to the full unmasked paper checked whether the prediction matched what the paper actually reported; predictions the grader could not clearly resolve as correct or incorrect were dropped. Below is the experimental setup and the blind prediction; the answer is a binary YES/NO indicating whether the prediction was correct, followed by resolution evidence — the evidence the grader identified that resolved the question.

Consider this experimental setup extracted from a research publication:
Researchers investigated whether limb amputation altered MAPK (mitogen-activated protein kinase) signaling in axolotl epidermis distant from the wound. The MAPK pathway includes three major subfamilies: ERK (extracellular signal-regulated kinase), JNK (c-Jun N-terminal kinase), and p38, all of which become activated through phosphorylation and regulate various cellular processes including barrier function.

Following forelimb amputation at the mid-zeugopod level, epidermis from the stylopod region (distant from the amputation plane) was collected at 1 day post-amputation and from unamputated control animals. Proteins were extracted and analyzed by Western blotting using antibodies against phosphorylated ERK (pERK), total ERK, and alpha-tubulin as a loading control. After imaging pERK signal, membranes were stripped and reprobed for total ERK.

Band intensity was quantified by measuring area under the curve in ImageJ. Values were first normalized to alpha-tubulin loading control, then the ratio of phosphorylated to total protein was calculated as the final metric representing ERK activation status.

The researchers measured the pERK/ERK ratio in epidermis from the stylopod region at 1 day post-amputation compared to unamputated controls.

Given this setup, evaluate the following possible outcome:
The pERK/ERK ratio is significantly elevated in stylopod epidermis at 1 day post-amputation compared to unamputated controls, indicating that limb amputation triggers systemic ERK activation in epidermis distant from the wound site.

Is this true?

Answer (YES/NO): NO